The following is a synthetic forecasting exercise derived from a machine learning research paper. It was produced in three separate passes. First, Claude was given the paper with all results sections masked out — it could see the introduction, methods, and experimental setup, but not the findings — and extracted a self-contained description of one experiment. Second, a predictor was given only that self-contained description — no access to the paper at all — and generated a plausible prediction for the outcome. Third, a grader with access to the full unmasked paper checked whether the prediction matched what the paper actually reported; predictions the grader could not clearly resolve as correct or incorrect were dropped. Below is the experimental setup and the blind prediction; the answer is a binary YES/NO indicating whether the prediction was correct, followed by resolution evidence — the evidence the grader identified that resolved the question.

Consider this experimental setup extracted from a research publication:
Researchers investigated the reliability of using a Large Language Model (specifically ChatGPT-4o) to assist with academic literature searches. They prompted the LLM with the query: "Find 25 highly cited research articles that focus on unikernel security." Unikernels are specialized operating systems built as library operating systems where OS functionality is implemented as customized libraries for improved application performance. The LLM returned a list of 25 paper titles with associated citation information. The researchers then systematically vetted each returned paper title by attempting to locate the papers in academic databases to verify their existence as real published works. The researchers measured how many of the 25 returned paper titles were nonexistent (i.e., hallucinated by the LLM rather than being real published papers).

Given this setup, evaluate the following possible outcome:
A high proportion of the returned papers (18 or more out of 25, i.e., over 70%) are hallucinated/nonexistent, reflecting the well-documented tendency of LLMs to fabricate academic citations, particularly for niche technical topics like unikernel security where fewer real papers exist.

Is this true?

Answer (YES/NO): NO